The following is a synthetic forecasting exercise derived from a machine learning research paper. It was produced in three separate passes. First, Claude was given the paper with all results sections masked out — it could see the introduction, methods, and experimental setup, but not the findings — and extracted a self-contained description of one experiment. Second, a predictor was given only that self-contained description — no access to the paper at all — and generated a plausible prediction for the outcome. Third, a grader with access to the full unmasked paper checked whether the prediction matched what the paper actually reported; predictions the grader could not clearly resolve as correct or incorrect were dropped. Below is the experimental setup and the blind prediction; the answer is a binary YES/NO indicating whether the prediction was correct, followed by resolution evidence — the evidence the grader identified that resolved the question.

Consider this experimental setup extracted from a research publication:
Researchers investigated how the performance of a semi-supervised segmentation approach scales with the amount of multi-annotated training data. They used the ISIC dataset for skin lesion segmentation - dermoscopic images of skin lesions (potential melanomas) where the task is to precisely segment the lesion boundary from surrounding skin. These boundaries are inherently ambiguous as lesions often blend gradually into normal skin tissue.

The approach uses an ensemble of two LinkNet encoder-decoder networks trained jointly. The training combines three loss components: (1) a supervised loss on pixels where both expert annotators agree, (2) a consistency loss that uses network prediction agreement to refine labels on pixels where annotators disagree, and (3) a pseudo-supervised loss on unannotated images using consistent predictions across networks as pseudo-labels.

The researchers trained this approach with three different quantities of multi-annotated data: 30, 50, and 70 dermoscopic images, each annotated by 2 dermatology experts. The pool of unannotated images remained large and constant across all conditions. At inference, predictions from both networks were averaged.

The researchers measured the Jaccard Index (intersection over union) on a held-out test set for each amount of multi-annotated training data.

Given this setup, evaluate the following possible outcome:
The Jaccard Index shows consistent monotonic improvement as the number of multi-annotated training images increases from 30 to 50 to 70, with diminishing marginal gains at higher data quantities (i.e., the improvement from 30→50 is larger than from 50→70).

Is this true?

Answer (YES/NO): YES